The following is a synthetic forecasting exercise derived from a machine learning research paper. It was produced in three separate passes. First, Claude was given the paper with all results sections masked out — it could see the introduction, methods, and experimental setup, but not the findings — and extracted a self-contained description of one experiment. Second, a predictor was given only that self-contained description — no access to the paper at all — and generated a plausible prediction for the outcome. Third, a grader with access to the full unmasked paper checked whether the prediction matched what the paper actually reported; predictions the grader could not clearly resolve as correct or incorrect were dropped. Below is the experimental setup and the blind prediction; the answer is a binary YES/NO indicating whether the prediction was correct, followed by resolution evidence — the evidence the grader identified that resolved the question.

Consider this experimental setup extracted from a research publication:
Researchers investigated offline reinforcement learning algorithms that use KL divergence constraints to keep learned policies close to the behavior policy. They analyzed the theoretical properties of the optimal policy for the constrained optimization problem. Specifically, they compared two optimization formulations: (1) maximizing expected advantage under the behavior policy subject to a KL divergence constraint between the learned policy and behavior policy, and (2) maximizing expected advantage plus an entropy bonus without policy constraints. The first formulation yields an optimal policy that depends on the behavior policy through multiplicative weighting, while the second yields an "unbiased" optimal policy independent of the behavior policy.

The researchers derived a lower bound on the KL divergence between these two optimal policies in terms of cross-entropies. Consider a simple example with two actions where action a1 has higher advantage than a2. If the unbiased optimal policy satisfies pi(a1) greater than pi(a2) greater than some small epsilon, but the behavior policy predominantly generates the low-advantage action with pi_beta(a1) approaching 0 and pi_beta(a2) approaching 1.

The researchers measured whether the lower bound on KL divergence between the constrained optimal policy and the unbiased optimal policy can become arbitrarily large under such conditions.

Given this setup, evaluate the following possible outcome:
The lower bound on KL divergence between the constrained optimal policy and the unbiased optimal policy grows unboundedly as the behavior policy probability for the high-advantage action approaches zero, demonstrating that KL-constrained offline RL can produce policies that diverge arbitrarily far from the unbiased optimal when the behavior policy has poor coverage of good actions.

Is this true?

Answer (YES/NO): YES